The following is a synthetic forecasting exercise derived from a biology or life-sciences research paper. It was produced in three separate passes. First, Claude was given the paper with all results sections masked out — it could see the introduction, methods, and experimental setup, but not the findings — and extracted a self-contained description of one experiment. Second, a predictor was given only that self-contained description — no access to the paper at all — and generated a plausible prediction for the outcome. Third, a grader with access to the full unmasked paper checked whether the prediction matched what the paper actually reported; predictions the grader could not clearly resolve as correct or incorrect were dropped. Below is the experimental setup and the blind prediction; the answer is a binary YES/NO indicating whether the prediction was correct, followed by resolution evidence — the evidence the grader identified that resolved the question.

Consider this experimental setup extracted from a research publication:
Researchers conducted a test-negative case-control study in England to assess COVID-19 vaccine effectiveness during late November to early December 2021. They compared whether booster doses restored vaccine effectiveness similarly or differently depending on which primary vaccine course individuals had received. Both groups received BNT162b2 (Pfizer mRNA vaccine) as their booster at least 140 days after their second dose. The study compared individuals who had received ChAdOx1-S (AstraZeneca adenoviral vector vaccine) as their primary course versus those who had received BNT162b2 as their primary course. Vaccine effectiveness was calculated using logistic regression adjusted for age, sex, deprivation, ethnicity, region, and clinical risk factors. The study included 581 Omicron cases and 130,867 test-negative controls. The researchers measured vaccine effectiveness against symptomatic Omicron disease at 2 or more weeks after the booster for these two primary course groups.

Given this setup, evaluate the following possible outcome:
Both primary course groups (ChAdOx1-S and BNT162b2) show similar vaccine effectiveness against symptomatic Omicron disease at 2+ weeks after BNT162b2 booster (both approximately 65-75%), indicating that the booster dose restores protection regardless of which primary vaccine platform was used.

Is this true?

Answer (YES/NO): YES